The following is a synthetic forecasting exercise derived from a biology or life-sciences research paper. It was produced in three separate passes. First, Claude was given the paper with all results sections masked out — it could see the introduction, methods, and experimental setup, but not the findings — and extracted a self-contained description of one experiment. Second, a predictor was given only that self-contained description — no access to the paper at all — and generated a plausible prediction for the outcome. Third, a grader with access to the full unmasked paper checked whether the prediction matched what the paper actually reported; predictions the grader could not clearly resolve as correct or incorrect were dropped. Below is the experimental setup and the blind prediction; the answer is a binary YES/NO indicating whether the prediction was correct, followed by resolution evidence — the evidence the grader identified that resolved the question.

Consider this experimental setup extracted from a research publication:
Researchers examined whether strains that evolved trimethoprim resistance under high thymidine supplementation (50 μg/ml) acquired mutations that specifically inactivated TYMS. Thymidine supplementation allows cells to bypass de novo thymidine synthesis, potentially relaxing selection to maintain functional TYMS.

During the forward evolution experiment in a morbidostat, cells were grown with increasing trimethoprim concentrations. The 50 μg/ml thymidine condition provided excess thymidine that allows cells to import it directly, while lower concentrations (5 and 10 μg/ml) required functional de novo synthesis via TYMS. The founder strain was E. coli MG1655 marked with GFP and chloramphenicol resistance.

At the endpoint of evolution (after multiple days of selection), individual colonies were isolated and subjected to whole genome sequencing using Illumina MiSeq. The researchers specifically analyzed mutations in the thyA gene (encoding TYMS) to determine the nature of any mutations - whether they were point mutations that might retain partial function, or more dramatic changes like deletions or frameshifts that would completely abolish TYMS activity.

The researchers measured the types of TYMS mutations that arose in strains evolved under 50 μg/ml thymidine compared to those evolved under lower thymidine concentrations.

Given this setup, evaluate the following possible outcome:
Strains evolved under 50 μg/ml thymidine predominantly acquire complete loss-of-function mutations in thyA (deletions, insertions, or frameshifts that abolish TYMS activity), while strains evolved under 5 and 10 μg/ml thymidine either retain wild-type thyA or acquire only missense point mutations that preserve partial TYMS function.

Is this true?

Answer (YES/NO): NO